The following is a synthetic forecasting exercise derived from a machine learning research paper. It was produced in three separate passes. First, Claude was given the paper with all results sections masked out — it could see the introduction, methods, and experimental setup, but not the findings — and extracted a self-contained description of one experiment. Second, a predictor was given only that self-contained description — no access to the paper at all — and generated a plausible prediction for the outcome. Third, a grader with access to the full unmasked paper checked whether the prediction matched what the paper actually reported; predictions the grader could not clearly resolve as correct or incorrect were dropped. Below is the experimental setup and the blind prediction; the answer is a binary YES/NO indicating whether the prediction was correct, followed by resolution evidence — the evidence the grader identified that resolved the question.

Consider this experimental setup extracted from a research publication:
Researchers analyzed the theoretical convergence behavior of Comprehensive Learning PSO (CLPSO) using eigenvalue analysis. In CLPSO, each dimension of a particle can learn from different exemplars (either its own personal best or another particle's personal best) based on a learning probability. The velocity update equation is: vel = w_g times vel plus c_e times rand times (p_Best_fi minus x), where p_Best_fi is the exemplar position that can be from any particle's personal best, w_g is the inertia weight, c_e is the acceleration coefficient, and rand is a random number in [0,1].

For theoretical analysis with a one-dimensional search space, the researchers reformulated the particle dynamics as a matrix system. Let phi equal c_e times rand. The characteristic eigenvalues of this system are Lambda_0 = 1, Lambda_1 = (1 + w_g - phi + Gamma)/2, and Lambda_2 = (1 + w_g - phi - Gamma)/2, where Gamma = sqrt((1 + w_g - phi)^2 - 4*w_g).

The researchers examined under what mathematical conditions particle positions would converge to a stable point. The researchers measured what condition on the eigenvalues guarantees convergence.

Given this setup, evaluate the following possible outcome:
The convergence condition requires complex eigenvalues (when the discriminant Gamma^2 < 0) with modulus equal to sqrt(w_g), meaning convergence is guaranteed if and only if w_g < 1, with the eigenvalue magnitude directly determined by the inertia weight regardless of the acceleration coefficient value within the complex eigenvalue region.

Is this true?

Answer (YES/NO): NO